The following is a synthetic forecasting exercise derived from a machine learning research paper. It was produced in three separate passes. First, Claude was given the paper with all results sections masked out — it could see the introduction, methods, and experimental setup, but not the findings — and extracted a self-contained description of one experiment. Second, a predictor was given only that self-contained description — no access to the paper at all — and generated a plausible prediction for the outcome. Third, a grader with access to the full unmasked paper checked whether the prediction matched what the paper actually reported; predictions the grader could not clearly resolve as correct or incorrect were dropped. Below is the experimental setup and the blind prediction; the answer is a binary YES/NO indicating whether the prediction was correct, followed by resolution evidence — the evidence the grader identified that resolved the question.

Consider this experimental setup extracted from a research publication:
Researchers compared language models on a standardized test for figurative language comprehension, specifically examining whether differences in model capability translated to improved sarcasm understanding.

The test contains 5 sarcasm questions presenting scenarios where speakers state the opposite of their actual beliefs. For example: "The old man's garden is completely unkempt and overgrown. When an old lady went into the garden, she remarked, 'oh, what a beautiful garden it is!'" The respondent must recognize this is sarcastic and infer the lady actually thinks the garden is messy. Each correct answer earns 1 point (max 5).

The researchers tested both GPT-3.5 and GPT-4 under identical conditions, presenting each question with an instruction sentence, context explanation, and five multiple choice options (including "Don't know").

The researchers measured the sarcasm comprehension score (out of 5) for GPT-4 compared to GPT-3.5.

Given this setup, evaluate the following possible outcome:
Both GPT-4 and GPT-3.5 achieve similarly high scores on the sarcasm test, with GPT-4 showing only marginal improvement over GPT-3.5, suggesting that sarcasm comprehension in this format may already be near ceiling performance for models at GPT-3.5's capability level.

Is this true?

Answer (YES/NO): NO